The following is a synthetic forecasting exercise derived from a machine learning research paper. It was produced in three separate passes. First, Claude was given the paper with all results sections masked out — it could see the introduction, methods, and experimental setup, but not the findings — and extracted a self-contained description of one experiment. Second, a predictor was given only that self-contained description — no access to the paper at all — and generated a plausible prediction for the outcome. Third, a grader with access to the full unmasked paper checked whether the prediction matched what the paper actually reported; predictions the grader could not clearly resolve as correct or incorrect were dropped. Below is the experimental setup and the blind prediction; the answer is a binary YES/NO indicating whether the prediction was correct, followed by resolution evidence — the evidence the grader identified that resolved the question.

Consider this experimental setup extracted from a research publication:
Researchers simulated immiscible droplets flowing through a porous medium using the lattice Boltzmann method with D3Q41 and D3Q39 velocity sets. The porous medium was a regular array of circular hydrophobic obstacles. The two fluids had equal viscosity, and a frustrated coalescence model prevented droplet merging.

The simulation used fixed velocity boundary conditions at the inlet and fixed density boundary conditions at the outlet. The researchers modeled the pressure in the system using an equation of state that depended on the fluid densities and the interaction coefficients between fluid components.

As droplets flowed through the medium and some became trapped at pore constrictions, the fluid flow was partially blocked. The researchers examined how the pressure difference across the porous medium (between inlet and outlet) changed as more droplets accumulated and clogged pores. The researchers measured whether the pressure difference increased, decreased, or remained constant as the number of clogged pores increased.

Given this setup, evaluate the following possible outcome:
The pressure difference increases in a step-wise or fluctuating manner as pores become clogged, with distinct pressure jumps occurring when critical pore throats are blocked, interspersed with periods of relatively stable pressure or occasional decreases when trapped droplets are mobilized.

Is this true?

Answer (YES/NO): YES